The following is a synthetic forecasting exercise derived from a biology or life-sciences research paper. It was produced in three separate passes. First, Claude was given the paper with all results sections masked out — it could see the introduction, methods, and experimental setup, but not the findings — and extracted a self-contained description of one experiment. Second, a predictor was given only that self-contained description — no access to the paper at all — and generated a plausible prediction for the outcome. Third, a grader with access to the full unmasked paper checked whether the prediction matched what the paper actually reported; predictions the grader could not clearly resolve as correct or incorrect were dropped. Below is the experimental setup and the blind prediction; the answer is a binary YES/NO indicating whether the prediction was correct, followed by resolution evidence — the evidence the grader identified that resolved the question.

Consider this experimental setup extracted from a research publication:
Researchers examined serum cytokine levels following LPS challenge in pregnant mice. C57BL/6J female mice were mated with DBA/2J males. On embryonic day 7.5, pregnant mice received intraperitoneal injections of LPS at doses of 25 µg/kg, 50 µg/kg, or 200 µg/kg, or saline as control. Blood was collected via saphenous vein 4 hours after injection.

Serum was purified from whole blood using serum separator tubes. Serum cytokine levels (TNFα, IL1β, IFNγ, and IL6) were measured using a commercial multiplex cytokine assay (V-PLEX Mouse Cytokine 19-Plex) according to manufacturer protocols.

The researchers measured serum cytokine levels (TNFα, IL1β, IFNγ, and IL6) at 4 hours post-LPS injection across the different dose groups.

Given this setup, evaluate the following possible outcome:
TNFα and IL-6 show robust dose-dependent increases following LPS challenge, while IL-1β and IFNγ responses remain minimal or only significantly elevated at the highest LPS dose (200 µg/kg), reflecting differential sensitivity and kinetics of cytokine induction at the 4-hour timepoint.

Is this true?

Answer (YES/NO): NO